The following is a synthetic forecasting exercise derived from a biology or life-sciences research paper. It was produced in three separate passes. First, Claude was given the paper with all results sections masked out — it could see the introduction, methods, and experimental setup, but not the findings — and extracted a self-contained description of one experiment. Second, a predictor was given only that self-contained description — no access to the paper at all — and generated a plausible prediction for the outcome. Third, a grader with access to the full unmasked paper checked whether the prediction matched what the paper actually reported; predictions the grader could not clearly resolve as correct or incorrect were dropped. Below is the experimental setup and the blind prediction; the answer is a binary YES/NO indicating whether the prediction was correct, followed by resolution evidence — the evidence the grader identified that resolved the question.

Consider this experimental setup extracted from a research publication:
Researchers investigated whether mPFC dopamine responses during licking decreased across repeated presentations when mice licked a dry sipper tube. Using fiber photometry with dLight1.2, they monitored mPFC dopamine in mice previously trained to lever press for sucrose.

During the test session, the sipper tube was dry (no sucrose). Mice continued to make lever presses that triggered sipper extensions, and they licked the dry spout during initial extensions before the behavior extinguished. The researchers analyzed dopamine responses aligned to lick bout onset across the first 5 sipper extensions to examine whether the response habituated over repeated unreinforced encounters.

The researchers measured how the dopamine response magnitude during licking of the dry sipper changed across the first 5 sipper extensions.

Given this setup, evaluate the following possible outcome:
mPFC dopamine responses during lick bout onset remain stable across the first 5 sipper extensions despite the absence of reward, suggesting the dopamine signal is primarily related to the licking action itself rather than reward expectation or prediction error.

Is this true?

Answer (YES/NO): NO